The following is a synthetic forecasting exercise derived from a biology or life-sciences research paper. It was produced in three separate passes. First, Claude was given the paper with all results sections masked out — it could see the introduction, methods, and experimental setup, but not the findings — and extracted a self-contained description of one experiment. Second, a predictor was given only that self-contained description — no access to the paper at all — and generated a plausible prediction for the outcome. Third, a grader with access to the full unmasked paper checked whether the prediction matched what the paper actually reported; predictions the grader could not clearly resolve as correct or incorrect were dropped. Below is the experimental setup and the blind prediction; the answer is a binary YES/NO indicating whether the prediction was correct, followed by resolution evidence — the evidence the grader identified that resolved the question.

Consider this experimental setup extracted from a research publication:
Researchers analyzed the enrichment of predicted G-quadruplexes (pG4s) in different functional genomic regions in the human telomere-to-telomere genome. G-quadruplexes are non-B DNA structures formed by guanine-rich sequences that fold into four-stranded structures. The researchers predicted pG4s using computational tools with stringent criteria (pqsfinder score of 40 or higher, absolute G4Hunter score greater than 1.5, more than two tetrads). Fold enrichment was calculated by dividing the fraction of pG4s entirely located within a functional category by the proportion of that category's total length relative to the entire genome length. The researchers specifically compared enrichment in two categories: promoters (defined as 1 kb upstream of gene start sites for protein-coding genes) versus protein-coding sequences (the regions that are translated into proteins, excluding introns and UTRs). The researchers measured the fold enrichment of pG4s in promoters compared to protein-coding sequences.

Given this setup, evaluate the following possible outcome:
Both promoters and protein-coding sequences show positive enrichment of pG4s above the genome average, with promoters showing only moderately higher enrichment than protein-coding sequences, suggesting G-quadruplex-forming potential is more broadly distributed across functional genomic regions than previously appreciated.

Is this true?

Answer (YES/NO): NO